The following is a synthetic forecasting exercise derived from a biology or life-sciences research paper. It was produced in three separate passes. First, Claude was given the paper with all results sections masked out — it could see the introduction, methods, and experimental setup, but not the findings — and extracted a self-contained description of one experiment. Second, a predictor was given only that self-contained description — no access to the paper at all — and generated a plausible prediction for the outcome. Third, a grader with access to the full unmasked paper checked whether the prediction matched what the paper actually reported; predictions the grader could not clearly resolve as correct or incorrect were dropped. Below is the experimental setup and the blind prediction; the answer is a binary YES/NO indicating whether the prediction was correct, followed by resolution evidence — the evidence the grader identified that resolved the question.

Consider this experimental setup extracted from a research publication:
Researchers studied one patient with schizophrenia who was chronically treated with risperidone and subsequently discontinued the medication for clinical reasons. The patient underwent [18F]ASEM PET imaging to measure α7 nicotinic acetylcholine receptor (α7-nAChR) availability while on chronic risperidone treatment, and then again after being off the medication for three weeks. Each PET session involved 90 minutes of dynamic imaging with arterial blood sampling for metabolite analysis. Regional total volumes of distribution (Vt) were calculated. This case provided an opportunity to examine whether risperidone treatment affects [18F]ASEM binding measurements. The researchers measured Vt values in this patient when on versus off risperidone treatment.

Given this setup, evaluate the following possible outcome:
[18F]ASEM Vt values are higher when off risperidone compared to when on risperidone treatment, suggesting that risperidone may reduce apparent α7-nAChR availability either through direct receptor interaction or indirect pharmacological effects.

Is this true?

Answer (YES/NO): NO